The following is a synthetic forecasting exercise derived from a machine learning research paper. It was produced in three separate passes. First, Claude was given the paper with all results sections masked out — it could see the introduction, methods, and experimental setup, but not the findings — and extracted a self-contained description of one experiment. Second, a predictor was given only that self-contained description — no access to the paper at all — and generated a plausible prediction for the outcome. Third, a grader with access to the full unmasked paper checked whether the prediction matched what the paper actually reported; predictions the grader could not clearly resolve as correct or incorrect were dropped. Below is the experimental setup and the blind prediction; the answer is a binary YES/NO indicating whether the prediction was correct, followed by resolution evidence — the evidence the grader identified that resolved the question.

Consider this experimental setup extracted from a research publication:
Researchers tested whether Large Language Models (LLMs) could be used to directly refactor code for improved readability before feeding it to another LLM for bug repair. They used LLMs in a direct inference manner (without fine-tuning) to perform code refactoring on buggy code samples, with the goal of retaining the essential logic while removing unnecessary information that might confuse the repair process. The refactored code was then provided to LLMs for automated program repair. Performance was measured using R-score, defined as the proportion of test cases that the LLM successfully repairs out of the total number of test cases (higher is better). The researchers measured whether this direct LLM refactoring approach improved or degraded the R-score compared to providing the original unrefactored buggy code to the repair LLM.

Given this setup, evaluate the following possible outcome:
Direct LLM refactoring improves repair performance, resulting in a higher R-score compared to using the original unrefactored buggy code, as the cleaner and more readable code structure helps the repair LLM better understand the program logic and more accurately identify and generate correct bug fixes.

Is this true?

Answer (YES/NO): NO